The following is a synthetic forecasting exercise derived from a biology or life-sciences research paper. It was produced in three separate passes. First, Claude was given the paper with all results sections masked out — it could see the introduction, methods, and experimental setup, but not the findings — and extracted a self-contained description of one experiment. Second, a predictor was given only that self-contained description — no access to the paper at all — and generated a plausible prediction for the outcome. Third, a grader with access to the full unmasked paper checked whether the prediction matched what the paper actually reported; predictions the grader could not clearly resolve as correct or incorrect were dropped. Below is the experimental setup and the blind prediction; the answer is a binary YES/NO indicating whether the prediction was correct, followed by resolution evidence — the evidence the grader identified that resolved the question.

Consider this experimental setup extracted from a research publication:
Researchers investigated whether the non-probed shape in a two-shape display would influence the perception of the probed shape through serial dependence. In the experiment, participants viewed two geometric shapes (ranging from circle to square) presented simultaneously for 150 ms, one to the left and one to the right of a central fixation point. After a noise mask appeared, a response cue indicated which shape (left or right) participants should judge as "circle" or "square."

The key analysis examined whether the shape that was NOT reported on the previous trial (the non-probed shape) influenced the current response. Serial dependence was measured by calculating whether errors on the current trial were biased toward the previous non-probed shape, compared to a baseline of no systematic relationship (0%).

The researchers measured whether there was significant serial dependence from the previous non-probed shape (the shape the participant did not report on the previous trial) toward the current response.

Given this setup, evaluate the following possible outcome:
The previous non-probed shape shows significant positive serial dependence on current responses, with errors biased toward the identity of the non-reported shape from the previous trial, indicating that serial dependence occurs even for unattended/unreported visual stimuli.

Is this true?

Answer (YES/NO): YES